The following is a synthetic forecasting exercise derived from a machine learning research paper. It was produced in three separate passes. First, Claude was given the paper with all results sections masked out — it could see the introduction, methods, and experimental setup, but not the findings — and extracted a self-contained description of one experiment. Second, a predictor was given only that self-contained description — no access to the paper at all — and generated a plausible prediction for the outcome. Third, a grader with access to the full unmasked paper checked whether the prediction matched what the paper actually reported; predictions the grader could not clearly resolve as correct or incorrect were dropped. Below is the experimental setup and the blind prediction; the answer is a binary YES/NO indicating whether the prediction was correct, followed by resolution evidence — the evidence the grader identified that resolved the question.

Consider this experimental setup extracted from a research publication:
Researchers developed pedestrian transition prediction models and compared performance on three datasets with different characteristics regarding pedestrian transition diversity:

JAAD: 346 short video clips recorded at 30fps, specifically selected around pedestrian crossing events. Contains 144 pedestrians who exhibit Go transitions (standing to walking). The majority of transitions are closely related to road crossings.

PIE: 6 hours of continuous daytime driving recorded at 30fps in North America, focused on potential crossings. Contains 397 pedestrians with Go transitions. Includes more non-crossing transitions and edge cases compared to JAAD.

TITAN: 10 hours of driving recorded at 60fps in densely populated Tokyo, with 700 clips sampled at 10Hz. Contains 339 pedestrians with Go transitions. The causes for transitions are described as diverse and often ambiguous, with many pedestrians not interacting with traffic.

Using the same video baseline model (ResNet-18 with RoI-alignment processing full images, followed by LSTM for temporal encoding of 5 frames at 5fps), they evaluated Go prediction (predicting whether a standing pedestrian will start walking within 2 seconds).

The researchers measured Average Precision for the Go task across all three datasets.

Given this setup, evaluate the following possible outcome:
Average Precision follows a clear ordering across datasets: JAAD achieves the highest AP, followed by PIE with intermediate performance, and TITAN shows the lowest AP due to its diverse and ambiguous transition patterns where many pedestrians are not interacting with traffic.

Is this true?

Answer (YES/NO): YES